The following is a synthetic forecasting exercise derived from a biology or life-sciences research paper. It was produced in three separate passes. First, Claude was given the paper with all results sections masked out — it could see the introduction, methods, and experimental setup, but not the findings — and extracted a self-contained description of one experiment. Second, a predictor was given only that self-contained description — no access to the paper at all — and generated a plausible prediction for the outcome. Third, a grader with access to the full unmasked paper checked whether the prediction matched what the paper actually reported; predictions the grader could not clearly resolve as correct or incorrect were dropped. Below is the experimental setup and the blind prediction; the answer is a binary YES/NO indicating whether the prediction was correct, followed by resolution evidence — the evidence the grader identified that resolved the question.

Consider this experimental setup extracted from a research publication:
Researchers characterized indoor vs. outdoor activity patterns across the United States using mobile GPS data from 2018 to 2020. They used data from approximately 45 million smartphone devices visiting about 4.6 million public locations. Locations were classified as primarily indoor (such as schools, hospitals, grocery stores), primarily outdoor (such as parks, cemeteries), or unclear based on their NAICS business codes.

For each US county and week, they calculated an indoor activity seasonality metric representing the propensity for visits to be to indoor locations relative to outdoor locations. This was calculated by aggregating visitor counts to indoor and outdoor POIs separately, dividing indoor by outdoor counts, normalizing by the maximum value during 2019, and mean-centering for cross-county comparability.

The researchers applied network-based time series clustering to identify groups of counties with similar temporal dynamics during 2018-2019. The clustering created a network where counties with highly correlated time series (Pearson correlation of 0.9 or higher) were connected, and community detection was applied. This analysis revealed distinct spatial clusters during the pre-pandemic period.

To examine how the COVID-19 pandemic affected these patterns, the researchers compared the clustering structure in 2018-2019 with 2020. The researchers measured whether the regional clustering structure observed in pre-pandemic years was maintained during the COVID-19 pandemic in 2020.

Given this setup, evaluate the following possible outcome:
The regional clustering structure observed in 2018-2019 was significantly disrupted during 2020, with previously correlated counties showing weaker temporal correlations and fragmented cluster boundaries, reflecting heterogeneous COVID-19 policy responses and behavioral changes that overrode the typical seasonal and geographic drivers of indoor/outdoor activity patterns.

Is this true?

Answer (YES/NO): YES